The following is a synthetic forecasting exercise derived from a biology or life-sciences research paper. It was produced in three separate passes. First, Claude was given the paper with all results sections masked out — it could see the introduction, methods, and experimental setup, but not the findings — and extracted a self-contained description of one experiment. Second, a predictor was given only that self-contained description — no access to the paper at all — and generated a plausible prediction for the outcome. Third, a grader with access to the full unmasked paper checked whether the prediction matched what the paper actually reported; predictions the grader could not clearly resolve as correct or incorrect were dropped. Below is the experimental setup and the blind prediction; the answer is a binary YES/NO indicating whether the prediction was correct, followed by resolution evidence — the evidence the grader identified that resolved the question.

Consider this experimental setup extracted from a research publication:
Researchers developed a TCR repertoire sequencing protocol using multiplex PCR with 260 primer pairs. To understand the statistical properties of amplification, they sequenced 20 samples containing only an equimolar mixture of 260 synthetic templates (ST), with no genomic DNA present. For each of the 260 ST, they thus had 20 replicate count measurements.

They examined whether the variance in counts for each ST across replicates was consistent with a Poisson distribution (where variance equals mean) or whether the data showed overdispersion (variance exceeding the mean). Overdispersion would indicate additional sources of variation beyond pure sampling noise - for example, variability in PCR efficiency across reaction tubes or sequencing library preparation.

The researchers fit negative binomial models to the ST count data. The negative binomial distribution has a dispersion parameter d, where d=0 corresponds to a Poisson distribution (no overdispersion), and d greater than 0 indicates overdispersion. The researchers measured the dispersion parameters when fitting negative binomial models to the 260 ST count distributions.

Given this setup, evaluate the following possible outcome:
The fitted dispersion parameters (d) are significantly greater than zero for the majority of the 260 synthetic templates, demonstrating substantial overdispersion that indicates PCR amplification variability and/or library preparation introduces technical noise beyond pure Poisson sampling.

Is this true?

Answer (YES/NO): YES